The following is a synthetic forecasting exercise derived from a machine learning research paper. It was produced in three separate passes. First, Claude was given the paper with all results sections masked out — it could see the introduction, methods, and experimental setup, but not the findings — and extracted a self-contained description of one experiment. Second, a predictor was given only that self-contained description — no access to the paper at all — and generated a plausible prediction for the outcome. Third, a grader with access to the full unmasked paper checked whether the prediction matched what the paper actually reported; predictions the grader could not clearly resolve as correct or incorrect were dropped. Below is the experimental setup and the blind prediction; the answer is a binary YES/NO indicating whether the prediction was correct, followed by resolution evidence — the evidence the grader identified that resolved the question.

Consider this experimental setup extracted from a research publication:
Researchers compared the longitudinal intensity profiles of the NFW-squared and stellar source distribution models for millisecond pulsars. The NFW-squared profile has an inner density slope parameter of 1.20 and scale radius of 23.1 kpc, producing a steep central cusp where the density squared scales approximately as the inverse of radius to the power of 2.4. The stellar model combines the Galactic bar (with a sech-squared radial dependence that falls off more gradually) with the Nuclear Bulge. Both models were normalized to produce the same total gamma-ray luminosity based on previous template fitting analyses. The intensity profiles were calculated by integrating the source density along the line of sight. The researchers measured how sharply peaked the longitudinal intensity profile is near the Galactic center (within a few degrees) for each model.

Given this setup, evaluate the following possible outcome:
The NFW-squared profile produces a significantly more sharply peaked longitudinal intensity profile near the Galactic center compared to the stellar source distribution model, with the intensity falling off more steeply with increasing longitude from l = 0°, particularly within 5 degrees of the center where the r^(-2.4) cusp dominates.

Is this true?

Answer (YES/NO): YES